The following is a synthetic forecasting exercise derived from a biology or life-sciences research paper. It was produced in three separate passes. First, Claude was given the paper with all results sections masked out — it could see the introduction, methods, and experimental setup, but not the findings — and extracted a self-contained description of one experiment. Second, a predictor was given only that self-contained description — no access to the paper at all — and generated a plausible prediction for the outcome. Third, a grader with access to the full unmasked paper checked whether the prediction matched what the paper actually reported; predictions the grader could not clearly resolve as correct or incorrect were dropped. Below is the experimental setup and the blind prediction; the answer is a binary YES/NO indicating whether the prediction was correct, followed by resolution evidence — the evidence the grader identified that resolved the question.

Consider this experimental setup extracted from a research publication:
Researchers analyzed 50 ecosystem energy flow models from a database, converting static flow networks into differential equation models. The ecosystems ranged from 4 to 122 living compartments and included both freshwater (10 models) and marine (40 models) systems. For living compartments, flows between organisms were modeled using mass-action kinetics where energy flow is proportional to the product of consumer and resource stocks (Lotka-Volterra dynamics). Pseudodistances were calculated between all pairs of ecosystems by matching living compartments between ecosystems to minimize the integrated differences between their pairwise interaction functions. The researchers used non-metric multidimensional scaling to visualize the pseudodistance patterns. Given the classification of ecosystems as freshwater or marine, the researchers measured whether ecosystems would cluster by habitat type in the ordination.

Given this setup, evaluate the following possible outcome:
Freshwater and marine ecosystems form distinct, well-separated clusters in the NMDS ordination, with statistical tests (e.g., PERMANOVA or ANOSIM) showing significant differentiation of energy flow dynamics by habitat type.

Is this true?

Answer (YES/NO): NO